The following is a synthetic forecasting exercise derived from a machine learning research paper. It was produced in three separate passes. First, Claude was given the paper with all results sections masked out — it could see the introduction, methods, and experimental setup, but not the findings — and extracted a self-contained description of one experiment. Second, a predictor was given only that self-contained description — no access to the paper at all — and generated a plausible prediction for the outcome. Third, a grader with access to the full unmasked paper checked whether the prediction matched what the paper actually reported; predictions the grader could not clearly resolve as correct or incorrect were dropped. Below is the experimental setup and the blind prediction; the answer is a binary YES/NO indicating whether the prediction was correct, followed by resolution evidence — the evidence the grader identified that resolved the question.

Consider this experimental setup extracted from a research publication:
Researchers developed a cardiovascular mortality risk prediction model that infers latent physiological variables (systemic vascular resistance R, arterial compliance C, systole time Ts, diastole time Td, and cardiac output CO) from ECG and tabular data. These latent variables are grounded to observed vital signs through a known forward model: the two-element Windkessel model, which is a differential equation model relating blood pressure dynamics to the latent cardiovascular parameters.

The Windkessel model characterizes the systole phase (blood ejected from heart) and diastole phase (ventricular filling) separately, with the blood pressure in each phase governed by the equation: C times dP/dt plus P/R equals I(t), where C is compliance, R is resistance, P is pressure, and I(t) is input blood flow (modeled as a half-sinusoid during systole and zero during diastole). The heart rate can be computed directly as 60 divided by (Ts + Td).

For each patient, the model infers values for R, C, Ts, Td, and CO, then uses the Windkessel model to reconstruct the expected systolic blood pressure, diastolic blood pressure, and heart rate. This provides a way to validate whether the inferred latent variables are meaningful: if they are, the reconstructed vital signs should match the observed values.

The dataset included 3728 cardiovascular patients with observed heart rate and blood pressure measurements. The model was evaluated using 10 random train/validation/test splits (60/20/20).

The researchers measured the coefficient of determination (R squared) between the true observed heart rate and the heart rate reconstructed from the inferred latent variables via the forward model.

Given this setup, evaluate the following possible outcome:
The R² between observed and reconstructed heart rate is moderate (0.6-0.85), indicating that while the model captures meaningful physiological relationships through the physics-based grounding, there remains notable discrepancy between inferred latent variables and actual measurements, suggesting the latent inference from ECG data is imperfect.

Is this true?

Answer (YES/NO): YES